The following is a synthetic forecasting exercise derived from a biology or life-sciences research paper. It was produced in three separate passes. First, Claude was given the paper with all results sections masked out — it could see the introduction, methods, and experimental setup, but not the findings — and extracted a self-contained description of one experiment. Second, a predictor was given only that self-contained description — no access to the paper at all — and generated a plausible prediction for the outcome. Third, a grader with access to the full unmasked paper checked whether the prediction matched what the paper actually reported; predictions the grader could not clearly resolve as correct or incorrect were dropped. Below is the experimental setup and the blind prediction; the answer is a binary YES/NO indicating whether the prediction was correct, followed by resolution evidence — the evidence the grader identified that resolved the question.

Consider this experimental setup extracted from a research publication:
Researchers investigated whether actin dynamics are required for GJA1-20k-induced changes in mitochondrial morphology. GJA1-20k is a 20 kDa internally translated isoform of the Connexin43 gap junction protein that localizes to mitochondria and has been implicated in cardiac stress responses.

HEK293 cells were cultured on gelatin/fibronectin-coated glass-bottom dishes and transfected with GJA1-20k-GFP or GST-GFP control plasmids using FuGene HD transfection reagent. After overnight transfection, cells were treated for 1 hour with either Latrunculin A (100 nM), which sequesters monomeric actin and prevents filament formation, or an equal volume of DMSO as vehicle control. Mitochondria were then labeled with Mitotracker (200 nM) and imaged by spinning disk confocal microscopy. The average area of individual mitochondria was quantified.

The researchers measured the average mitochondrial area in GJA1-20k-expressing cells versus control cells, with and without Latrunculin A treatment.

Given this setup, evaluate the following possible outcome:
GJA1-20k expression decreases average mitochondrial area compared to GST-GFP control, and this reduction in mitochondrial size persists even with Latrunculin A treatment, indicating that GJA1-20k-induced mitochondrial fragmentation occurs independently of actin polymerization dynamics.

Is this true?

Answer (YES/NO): NO